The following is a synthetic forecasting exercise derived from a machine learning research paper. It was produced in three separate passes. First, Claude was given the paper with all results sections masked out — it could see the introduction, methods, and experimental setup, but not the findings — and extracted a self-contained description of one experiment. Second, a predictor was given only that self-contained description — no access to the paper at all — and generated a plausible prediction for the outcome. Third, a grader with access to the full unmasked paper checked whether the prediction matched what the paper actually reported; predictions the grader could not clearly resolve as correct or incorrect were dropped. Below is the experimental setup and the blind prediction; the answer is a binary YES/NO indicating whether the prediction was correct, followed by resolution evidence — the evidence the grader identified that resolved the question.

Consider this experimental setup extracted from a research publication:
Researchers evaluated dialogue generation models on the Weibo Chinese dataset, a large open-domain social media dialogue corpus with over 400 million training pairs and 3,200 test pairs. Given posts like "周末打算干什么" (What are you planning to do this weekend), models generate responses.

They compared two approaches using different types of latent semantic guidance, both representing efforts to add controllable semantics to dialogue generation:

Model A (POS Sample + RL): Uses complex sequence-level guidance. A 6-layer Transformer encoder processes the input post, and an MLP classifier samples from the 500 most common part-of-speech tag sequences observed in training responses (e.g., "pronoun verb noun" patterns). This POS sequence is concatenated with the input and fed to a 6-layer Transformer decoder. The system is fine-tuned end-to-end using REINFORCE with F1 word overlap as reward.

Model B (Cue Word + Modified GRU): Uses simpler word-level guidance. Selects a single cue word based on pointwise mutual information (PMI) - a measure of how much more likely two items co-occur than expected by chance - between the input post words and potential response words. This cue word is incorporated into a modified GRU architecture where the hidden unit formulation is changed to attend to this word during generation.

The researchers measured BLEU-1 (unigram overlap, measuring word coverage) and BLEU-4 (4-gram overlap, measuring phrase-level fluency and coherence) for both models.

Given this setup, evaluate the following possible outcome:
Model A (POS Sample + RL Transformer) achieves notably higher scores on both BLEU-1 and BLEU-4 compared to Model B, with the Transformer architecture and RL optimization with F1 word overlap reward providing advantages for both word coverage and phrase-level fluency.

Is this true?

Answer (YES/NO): NO